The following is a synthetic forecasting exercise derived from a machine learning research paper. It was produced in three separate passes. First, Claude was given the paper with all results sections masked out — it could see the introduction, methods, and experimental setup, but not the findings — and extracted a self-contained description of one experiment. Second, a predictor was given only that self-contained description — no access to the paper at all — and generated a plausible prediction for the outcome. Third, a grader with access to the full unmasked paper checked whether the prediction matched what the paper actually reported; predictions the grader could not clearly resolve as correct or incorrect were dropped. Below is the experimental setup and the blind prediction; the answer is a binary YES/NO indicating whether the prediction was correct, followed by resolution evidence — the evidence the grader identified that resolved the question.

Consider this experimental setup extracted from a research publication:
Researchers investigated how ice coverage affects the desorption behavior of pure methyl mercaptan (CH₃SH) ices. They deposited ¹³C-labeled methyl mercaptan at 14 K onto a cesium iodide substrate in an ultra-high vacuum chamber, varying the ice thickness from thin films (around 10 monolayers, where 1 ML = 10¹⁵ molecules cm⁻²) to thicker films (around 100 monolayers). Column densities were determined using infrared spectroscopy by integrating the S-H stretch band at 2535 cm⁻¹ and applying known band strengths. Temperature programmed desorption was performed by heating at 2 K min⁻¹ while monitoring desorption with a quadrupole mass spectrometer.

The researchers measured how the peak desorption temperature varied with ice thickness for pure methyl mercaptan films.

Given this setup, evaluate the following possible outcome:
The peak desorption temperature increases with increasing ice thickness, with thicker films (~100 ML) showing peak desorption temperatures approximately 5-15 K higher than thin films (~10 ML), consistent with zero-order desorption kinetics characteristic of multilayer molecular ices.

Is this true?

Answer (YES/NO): YES